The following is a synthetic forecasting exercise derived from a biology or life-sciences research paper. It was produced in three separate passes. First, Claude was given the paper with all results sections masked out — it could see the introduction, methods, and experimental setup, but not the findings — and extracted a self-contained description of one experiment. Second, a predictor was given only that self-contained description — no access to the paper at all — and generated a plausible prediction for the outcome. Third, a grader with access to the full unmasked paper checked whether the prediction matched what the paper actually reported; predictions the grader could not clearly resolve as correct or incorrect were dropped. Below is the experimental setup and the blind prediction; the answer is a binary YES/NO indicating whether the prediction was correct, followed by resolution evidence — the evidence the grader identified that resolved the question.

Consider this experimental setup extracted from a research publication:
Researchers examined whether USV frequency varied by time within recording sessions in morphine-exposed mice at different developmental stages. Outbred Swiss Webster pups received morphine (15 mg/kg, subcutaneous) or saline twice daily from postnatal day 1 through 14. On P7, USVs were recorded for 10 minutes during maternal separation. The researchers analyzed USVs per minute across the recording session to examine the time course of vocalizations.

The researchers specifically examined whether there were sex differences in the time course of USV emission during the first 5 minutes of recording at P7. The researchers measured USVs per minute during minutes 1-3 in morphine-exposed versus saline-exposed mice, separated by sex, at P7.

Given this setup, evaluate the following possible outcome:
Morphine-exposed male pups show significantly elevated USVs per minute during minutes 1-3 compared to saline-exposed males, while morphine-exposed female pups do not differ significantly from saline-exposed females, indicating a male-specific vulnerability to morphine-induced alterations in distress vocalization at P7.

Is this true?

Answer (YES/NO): NO